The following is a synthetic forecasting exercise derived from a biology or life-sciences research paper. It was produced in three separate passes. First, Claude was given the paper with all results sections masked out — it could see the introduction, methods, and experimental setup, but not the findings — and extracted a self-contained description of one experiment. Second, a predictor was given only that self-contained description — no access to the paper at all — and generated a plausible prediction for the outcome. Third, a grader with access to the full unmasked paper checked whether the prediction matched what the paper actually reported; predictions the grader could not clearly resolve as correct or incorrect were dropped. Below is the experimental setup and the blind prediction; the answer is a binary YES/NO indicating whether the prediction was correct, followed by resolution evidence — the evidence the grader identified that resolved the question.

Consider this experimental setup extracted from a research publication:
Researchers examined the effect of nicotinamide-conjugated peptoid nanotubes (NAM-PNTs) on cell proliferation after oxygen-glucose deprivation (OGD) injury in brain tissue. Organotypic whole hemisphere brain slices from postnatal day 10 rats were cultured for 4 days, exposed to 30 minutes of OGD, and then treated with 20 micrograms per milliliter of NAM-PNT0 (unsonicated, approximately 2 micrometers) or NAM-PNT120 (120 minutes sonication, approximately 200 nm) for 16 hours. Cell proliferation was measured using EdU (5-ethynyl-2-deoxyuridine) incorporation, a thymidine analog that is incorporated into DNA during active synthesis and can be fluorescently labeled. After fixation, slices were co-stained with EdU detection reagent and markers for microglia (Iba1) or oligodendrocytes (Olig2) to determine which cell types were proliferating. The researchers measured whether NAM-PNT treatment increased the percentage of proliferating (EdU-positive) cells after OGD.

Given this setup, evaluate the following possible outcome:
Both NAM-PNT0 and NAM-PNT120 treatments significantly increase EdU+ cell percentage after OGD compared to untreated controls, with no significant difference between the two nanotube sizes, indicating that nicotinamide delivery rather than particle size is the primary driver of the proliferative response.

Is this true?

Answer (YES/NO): NO